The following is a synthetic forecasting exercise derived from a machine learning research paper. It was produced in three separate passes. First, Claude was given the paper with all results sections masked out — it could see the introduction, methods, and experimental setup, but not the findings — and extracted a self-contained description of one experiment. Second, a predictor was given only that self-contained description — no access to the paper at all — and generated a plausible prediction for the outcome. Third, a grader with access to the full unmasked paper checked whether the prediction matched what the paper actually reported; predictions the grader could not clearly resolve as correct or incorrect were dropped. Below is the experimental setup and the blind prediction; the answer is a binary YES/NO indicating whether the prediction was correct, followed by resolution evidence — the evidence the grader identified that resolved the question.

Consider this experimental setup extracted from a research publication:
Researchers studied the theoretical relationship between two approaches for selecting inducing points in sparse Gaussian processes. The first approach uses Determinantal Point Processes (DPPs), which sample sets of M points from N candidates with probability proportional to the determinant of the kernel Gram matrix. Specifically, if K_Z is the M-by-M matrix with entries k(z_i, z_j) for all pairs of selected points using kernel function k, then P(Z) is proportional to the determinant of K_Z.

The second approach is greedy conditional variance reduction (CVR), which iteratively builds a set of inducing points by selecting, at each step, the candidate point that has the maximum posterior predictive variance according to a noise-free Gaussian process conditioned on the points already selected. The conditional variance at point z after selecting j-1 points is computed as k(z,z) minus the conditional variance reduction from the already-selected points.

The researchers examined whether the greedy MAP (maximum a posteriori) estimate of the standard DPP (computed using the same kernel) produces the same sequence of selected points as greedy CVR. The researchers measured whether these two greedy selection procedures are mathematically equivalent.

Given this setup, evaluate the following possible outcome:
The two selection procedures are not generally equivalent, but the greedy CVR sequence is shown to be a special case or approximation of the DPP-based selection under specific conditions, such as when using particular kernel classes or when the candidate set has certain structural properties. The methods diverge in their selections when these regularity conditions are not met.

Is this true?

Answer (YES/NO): NO